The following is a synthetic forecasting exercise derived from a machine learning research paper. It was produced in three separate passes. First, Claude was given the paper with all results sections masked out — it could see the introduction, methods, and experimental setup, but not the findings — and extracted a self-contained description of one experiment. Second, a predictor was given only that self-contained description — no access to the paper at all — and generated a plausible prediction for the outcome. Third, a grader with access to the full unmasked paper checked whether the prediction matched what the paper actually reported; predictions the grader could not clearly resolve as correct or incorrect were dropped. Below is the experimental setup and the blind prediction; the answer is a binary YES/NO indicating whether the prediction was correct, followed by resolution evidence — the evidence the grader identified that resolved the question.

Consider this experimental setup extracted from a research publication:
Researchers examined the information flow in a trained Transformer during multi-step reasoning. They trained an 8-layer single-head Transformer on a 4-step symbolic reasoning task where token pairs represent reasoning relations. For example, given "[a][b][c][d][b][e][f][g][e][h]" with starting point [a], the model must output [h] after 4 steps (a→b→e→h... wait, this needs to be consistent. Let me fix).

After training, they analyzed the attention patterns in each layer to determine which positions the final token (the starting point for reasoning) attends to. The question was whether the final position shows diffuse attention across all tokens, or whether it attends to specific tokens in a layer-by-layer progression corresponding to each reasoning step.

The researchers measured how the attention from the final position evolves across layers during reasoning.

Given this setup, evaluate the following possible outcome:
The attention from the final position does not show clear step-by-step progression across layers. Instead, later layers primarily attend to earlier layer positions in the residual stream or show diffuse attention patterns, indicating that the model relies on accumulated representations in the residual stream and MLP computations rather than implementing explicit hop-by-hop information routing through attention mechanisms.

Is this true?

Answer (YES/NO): NO